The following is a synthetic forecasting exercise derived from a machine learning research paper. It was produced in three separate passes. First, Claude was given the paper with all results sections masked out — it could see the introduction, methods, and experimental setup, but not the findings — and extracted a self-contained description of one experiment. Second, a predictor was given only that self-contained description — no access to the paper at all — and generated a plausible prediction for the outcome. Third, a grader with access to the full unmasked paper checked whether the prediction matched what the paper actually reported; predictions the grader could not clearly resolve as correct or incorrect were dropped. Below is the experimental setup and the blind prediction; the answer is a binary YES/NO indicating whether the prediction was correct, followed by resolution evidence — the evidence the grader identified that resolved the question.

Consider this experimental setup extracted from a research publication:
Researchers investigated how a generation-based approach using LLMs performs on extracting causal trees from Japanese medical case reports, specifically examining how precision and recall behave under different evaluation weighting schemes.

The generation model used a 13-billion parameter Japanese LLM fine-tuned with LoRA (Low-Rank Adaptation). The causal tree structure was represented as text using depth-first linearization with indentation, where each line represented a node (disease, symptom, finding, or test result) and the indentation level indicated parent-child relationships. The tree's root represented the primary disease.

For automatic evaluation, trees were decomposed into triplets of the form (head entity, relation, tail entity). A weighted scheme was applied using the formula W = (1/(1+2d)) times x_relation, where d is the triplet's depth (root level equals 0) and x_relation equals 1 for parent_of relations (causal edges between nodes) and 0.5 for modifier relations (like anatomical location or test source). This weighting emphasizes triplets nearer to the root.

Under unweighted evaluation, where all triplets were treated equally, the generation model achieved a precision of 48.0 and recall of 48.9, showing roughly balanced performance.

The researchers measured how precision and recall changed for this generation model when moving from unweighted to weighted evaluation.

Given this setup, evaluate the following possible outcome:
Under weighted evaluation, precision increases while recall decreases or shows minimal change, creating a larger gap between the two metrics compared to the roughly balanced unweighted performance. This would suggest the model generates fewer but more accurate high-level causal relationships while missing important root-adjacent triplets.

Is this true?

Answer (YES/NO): NO